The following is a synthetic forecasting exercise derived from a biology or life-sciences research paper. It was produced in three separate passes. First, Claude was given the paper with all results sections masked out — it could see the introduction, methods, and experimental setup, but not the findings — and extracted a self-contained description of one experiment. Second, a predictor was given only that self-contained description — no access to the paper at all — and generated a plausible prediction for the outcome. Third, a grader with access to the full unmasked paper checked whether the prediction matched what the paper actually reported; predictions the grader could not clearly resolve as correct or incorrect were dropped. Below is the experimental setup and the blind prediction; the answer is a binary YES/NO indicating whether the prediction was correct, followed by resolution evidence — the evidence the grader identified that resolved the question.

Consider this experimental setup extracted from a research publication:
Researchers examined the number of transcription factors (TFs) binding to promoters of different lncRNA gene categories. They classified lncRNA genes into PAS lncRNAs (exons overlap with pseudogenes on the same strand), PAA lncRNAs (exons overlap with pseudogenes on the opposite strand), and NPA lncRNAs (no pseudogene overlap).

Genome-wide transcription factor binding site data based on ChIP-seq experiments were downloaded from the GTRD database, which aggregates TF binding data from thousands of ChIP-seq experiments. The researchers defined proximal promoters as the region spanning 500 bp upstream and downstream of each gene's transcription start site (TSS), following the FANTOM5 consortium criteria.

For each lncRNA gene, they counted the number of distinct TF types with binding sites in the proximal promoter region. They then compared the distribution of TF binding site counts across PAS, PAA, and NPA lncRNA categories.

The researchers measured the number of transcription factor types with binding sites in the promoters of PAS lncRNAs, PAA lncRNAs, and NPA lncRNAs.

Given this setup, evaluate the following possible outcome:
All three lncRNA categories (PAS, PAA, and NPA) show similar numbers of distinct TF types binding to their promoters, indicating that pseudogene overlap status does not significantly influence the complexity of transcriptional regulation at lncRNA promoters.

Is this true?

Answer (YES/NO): NO